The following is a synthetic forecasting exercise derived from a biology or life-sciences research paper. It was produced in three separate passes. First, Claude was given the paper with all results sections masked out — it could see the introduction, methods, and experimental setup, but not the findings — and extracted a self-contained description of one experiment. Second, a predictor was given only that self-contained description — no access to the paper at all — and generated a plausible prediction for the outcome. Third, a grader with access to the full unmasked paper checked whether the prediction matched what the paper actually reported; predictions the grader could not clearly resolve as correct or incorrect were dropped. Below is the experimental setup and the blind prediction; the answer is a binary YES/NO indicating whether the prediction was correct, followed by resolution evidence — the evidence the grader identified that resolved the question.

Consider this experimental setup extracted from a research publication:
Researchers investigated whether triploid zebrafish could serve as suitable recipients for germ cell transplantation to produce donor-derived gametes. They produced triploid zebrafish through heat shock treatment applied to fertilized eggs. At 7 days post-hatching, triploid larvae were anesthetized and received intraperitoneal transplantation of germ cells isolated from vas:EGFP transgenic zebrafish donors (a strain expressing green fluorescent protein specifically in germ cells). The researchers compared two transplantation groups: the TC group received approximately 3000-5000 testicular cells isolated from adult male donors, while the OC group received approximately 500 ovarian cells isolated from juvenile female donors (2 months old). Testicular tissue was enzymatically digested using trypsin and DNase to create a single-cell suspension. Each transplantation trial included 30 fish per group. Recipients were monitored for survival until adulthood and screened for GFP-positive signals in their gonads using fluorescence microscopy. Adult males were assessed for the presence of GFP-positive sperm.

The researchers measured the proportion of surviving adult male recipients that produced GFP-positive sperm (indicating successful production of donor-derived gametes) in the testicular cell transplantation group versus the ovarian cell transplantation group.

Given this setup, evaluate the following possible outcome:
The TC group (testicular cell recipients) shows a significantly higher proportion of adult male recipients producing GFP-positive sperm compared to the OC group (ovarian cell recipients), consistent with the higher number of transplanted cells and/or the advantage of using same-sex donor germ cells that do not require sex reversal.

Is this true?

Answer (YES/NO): NO